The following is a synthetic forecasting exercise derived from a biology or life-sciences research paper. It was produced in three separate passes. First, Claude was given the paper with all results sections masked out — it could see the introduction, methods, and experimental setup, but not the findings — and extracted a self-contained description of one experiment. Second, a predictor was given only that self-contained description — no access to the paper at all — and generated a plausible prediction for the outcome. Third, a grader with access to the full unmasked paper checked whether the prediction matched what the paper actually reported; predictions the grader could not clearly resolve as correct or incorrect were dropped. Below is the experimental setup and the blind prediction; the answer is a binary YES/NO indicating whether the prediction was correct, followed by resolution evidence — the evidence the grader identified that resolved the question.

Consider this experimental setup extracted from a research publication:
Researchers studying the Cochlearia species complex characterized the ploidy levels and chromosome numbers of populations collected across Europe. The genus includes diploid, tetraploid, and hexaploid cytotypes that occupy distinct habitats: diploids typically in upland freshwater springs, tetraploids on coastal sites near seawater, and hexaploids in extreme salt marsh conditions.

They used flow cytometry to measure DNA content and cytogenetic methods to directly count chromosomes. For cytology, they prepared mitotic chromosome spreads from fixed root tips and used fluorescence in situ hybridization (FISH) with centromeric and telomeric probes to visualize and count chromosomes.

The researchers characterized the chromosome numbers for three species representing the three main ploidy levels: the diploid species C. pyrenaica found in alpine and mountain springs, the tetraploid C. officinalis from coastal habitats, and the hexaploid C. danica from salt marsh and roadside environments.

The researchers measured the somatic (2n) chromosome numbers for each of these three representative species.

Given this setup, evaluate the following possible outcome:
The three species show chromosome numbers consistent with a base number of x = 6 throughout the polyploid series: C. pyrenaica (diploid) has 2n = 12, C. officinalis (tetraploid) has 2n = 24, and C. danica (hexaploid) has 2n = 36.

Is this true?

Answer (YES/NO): NO